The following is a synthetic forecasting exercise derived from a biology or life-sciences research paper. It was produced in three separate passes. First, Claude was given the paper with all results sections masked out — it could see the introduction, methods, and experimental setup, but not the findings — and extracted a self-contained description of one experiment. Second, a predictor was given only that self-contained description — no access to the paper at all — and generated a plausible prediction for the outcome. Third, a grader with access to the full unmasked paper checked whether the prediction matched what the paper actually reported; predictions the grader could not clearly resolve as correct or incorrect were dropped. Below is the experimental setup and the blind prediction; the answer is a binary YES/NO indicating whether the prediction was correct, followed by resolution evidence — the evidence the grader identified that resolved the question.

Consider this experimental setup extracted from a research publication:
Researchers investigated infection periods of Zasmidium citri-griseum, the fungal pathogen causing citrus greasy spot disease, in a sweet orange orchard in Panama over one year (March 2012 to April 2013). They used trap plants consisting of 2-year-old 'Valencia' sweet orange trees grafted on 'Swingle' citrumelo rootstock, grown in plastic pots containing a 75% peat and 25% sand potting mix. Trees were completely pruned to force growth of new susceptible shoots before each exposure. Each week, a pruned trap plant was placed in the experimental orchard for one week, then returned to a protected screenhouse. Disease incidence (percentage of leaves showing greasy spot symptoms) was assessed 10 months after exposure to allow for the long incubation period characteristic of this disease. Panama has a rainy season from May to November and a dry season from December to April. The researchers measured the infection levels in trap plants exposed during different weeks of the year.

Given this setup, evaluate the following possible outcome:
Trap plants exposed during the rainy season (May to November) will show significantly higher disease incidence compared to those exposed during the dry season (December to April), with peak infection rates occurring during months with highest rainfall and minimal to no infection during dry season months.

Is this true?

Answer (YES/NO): NO